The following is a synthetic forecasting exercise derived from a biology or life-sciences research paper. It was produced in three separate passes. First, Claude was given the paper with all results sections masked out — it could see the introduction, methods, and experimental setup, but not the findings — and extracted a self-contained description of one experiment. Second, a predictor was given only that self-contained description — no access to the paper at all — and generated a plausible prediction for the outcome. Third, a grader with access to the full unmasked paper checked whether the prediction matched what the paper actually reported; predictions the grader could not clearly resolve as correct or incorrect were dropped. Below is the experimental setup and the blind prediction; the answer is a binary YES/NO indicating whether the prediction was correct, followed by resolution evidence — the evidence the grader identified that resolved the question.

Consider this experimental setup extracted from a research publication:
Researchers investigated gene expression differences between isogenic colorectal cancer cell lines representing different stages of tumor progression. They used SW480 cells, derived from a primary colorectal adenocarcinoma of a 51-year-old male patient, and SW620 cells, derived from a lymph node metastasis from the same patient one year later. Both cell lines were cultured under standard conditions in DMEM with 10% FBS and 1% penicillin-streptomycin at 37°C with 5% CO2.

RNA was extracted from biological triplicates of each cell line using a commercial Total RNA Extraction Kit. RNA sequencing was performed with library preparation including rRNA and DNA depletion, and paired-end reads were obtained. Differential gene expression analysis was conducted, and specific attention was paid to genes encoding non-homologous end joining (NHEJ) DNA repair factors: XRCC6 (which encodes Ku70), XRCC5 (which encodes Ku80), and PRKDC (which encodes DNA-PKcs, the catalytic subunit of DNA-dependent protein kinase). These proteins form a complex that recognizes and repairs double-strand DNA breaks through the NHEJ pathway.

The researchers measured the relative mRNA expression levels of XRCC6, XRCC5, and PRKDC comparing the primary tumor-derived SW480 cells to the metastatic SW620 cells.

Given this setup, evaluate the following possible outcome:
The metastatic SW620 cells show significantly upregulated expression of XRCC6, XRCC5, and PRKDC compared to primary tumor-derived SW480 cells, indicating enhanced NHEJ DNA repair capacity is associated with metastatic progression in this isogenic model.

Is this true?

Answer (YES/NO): NO